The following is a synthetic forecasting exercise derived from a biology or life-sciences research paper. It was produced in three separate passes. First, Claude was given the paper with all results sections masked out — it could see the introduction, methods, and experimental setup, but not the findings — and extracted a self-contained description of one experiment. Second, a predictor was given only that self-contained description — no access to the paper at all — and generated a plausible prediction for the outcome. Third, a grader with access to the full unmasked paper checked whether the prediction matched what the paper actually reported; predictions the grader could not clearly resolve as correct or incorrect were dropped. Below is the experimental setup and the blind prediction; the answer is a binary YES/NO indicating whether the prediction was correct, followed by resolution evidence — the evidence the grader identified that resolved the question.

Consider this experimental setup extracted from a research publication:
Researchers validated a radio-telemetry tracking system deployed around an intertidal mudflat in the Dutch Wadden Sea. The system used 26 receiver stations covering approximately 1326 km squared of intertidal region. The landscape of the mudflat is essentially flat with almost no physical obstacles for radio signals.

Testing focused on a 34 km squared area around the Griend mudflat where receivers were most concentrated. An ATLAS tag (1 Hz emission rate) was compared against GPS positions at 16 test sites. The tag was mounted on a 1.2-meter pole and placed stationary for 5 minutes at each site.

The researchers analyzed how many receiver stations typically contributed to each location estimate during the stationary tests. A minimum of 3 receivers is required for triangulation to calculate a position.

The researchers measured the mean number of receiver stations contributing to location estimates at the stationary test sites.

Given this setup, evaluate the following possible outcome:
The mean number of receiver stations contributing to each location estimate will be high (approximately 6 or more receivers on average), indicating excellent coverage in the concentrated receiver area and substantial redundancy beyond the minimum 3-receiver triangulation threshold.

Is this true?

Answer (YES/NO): NO